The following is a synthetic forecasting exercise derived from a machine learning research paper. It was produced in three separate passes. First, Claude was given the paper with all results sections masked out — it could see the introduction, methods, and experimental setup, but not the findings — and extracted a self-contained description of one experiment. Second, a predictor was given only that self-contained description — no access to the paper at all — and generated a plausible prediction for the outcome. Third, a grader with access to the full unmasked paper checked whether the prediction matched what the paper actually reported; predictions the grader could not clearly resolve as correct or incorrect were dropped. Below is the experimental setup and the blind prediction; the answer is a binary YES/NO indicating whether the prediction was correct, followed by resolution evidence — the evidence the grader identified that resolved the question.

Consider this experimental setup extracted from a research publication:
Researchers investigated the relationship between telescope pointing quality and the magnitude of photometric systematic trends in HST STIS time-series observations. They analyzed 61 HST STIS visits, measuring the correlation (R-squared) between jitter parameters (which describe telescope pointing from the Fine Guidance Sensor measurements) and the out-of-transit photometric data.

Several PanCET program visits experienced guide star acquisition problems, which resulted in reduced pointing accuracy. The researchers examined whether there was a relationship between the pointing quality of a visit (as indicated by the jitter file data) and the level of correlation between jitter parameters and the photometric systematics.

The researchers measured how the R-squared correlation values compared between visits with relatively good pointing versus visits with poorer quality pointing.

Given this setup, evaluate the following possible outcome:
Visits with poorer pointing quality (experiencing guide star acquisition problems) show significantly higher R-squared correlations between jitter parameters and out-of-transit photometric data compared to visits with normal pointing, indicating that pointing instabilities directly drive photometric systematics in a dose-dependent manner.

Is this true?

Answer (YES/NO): YES